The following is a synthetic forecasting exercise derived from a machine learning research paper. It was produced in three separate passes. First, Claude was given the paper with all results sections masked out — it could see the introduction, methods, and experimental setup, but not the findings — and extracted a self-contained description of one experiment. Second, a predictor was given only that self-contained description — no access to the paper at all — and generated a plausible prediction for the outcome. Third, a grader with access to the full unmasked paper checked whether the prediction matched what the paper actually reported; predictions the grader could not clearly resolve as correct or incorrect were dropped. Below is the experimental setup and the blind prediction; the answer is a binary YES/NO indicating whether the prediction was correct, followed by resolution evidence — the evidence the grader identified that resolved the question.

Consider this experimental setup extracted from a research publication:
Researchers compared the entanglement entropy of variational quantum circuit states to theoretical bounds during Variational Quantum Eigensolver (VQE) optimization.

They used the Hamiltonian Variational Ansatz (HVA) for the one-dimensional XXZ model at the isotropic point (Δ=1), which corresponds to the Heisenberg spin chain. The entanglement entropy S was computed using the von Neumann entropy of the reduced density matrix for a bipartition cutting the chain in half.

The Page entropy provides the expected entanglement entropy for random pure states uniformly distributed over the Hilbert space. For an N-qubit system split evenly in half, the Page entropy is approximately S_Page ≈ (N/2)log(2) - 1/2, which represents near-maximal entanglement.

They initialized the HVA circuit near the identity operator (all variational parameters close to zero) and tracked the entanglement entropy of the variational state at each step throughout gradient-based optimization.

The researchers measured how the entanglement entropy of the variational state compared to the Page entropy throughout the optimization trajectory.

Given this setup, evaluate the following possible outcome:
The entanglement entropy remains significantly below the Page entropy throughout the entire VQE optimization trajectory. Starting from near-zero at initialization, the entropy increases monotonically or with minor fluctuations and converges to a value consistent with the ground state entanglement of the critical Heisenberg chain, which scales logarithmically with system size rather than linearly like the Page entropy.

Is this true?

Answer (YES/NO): YES